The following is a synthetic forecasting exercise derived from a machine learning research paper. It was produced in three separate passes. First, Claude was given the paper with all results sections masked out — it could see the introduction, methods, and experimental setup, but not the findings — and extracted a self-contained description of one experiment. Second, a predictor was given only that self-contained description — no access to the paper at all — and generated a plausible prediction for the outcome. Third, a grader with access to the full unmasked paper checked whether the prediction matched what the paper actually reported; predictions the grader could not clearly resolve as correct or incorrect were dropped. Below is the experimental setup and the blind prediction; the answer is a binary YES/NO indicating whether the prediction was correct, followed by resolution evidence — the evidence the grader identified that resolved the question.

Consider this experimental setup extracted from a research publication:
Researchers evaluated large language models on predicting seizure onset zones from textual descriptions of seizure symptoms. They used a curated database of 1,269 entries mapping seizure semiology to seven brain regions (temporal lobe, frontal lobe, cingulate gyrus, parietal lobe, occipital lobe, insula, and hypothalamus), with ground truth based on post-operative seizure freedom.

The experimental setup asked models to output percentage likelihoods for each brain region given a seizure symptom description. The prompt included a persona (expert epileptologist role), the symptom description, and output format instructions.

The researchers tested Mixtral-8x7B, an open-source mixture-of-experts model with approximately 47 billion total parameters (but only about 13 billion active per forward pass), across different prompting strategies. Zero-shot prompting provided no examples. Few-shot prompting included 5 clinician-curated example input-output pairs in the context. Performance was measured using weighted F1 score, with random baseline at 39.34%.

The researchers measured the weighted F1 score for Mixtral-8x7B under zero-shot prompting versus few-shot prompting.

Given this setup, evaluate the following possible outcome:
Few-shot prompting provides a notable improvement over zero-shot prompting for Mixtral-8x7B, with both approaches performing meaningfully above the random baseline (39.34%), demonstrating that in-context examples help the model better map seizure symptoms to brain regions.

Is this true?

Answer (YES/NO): NO